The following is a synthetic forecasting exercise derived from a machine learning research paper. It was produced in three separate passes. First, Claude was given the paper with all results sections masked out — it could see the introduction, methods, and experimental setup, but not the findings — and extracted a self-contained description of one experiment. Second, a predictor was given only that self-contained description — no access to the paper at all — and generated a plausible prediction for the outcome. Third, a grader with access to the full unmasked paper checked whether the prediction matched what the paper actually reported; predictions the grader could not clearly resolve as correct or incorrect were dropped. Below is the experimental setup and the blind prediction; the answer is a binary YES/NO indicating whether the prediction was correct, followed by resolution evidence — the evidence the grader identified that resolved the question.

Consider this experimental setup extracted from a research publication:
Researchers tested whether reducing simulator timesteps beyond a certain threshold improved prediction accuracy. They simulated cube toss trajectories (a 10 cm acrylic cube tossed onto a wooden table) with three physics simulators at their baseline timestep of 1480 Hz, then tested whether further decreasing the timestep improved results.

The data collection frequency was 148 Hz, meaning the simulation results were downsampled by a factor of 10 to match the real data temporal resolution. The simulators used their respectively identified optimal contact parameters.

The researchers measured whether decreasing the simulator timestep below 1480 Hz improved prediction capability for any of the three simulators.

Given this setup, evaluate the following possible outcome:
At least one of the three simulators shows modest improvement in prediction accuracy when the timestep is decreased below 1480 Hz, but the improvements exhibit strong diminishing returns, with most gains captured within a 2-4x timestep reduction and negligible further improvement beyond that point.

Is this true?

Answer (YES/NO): NO